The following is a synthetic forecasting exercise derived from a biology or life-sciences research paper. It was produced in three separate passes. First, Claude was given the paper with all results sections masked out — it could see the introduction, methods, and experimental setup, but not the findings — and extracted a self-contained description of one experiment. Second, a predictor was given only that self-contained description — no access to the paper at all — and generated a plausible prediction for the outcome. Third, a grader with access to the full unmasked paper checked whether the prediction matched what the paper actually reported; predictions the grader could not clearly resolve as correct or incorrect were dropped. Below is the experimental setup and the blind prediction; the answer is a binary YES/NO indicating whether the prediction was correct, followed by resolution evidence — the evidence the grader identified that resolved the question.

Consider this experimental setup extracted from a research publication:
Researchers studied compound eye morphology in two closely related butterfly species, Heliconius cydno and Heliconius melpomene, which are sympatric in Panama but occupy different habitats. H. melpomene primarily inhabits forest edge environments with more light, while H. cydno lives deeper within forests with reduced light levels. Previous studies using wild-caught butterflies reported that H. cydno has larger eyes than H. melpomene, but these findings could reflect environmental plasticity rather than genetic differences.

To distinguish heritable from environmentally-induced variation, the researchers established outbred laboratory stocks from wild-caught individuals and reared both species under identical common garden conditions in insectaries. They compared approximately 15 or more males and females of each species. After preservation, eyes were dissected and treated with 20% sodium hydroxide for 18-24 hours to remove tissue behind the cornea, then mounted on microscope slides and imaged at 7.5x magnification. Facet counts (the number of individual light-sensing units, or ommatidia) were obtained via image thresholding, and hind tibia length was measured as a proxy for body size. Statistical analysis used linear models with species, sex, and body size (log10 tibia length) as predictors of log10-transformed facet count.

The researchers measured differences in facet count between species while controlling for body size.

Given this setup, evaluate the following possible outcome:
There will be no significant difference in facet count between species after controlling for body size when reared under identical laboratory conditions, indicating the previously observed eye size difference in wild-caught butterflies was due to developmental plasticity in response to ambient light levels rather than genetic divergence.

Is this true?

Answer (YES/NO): NO